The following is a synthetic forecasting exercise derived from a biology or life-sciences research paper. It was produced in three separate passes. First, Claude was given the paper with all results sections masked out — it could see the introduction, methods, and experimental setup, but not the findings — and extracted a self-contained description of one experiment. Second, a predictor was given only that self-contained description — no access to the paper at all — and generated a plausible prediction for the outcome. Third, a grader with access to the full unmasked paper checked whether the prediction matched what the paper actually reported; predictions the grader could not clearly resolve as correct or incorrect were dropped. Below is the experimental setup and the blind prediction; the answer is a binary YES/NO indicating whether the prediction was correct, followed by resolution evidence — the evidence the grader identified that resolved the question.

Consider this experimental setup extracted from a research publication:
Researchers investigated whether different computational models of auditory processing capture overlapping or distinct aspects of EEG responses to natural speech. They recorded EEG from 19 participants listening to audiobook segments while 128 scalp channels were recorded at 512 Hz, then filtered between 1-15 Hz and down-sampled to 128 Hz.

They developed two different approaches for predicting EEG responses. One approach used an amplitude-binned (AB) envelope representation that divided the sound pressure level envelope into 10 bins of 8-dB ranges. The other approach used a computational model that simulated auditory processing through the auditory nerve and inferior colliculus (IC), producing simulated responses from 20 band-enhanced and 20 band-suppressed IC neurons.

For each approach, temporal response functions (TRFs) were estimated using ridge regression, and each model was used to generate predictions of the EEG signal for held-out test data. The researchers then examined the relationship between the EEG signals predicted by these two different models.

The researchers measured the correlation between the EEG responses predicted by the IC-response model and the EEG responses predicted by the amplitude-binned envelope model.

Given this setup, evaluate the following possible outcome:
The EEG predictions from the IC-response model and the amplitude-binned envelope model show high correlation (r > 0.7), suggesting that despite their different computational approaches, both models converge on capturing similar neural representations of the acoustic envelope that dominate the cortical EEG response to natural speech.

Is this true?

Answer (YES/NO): NO